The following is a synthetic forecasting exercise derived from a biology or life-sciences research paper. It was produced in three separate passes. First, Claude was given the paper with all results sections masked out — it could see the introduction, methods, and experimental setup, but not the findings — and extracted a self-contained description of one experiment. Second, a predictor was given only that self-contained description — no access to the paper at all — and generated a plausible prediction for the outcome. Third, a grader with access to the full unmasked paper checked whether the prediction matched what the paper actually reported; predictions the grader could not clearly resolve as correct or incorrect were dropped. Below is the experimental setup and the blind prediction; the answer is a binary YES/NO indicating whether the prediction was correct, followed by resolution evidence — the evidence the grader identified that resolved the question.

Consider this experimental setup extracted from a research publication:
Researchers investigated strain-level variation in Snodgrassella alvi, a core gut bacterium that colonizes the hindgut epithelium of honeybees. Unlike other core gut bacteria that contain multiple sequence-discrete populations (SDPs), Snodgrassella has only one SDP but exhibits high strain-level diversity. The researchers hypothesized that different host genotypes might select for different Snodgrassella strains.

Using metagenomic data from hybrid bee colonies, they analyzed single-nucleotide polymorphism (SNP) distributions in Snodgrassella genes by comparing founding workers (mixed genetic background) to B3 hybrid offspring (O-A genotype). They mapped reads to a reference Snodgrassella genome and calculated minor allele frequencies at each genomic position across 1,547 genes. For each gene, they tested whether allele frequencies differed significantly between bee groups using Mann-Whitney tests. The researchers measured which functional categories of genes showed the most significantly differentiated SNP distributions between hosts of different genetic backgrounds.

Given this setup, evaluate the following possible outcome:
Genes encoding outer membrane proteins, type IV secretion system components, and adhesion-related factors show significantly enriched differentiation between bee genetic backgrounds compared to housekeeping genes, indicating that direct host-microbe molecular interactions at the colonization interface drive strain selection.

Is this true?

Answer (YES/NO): NO